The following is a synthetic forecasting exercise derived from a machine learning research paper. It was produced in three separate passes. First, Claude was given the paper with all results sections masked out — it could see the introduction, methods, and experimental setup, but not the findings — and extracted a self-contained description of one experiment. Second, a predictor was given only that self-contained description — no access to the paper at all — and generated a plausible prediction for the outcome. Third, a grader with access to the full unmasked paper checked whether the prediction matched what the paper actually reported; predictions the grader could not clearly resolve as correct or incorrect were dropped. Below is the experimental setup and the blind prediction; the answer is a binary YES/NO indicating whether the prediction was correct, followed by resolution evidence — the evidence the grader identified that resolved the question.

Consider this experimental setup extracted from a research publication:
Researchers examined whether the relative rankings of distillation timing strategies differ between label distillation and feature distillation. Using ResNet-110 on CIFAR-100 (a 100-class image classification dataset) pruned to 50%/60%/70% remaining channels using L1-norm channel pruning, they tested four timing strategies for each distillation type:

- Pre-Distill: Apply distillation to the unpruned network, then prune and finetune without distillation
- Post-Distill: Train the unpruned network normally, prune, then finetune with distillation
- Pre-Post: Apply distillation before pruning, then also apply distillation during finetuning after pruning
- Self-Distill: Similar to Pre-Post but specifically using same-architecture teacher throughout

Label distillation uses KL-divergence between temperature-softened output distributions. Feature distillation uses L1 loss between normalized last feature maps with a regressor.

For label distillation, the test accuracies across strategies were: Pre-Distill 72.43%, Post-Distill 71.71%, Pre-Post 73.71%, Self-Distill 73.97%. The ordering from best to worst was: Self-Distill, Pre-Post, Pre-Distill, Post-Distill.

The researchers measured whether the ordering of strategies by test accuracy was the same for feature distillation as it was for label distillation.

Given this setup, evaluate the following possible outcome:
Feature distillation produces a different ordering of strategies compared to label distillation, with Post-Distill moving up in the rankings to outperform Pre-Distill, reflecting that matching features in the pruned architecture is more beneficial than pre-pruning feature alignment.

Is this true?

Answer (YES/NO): NO